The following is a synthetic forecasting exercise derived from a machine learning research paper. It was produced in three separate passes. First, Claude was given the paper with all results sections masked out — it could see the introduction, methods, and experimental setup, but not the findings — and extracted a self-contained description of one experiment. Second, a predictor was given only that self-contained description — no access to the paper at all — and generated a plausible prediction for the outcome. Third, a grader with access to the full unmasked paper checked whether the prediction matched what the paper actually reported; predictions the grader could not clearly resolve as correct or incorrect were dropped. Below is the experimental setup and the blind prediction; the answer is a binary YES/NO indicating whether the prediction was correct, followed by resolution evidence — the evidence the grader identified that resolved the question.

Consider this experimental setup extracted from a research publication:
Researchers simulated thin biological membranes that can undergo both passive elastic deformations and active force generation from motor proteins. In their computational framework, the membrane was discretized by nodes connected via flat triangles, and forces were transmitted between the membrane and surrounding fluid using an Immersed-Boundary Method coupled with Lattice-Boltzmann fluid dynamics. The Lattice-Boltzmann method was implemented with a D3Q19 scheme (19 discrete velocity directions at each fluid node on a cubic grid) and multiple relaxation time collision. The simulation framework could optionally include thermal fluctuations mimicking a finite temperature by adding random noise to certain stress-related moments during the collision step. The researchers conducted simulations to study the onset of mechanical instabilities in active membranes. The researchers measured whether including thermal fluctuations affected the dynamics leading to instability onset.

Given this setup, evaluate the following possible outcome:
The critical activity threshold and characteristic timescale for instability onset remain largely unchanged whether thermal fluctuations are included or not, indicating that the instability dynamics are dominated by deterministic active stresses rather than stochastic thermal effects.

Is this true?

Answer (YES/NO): NO